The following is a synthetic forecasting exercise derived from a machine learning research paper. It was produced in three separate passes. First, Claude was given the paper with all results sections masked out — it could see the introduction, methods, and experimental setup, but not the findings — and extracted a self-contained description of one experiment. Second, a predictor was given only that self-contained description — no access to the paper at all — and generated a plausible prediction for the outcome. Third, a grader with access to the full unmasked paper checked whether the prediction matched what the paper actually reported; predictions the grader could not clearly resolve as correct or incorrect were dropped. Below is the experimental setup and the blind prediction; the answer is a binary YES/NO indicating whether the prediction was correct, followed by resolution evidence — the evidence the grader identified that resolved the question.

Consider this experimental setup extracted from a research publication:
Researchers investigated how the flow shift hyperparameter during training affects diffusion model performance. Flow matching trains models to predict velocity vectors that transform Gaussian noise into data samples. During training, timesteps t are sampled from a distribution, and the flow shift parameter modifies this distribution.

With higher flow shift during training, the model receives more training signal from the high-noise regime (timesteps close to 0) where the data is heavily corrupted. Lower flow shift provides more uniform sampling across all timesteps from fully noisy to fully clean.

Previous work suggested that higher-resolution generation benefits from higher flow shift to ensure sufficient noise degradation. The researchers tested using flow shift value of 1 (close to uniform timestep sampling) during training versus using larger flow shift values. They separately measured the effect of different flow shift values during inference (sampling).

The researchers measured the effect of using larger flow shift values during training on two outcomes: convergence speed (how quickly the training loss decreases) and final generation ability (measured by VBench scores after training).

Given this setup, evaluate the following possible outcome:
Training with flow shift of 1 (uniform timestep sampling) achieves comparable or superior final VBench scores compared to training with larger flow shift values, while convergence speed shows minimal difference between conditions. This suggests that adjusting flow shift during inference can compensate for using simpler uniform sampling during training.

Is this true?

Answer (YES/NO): NO